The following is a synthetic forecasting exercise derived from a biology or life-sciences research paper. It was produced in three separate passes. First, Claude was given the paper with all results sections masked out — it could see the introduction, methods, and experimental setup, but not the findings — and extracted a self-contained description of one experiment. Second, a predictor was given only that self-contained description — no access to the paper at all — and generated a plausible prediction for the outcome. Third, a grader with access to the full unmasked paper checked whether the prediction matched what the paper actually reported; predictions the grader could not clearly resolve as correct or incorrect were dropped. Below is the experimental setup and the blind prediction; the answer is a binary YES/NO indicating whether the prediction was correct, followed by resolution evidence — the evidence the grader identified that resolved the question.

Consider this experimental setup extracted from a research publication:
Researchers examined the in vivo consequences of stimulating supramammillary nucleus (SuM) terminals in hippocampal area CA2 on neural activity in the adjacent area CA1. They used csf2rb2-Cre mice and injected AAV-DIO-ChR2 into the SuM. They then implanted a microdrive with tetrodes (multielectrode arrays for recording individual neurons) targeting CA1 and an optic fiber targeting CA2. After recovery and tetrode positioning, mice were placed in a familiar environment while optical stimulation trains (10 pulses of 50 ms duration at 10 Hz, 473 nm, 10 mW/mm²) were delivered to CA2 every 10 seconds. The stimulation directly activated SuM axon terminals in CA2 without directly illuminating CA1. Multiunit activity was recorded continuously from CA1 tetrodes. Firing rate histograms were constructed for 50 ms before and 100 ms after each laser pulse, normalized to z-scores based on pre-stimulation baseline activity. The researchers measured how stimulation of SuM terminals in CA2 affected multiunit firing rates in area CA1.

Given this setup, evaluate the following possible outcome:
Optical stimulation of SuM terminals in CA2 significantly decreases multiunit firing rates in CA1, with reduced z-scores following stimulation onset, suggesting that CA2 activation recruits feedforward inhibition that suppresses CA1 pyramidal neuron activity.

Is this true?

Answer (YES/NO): YES